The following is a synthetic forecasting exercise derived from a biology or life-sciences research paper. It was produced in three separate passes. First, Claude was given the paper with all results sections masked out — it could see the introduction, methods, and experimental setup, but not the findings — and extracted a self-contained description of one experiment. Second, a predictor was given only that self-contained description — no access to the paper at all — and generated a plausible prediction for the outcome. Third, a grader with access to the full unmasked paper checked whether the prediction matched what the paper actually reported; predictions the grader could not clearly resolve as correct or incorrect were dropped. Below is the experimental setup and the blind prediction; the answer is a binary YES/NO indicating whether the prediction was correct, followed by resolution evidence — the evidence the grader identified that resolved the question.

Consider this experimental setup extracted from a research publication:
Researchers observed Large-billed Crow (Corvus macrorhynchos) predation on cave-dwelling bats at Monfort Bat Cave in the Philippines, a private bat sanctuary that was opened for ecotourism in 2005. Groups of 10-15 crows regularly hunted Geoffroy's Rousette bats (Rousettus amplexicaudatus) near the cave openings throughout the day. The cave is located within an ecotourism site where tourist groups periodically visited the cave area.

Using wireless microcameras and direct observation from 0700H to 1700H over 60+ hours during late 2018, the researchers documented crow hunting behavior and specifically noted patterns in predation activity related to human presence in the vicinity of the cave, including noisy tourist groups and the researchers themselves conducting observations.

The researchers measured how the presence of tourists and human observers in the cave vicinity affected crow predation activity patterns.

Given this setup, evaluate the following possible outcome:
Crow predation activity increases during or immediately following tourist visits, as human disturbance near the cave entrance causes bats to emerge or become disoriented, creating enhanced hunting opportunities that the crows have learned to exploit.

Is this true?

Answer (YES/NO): NO